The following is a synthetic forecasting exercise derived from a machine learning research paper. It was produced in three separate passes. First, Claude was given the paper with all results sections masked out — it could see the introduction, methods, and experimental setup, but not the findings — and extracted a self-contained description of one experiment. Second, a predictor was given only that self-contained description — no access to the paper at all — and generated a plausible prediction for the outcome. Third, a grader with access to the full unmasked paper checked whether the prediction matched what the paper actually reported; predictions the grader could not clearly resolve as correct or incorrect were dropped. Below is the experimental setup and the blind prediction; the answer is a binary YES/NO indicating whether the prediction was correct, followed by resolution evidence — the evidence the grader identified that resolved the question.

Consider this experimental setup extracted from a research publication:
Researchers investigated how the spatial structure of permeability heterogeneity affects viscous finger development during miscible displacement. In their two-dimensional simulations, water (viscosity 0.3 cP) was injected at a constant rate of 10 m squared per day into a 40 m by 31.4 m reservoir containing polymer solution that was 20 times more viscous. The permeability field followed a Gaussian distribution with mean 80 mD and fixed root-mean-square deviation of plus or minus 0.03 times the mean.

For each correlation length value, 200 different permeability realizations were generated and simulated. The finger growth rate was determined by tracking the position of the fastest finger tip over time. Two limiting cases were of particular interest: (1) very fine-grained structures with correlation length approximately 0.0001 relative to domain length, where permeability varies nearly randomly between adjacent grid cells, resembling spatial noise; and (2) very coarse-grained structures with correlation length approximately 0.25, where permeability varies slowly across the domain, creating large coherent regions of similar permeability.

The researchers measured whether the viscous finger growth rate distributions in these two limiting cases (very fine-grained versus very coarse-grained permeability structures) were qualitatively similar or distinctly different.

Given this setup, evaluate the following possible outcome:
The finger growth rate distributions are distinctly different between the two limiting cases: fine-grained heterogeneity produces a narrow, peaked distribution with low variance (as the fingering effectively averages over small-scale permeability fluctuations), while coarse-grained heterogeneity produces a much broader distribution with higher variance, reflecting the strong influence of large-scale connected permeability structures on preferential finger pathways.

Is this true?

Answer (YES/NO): NO